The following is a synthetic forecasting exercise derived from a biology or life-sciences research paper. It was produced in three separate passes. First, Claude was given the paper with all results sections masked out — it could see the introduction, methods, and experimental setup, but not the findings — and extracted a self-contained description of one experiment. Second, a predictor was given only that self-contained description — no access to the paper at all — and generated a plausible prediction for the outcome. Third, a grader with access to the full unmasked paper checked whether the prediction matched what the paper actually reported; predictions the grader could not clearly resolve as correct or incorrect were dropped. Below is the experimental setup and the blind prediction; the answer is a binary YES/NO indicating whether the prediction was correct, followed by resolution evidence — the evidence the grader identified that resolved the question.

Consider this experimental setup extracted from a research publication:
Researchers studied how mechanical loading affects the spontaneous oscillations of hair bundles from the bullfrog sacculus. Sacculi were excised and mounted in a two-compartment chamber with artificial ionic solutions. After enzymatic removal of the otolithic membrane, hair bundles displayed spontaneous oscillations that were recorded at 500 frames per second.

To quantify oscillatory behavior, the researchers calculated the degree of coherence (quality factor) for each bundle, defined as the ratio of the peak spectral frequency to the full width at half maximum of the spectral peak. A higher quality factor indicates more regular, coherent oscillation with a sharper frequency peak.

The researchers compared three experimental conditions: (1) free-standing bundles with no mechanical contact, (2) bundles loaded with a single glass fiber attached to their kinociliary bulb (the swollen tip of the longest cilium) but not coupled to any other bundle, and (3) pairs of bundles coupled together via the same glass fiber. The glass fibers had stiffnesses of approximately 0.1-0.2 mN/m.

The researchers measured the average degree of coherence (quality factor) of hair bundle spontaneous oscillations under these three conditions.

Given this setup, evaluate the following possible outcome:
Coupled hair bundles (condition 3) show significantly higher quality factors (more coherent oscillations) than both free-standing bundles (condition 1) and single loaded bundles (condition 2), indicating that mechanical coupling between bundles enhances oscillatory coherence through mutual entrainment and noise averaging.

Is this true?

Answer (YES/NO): NO